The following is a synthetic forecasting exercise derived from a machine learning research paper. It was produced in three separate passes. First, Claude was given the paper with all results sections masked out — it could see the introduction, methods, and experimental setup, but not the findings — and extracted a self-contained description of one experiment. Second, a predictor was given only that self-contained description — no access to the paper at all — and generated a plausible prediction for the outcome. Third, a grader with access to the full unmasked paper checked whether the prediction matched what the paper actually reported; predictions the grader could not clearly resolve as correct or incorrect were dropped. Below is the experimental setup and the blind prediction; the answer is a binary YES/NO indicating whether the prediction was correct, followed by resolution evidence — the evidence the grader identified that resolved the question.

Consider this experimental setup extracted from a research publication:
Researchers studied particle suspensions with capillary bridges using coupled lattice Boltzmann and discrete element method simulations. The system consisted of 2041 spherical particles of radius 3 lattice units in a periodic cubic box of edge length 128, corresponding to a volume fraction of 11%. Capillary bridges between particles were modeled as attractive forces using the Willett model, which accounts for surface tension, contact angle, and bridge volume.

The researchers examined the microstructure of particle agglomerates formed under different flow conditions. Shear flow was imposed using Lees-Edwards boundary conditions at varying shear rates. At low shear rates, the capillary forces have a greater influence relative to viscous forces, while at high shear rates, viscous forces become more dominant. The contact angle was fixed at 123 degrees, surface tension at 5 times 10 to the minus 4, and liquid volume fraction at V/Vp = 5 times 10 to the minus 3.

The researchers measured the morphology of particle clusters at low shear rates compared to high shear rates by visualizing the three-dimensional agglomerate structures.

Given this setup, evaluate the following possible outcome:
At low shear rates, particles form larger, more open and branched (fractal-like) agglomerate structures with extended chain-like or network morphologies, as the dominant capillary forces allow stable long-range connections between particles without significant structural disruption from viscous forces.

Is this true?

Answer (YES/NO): YES